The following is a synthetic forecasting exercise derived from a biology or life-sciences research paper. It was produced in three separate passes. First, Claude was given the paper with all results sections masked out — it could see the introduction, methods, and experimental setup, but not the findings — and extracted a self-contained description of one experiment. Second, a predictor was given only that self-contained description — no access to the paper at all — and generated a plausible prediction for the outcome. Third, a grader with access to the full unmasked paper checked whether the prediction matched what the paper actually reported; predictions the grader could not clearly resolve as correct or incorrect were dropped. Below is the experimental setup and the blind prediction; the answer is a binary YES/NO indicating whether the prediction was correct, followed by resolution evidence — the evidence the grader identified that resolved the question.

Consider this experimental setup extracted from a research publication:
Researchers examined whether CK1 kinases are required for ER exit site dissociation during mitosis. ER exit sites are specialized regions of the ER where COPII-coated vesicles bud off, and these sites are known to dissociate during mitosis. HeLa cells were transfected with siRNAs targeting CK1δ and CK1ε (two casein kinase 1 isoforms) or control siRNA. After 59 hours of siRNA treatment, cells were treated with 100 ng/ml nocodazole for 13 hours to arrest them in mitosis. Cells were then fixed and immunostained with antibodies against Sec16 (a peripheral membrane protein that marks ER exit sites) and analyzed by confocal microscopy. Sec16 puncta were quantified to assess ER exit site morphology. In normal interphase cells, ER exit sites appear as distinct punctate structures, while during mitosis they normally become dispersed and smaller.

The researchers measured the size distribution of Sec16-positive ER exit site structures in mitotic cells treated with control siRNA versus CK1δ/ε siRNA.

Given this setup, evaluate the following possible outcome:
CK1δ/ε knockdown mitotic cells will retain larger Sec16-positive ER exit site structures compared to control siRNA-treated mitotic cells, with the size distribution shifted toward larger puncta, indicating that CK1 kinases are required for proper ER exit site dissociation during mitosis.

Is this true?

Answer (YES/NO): YES